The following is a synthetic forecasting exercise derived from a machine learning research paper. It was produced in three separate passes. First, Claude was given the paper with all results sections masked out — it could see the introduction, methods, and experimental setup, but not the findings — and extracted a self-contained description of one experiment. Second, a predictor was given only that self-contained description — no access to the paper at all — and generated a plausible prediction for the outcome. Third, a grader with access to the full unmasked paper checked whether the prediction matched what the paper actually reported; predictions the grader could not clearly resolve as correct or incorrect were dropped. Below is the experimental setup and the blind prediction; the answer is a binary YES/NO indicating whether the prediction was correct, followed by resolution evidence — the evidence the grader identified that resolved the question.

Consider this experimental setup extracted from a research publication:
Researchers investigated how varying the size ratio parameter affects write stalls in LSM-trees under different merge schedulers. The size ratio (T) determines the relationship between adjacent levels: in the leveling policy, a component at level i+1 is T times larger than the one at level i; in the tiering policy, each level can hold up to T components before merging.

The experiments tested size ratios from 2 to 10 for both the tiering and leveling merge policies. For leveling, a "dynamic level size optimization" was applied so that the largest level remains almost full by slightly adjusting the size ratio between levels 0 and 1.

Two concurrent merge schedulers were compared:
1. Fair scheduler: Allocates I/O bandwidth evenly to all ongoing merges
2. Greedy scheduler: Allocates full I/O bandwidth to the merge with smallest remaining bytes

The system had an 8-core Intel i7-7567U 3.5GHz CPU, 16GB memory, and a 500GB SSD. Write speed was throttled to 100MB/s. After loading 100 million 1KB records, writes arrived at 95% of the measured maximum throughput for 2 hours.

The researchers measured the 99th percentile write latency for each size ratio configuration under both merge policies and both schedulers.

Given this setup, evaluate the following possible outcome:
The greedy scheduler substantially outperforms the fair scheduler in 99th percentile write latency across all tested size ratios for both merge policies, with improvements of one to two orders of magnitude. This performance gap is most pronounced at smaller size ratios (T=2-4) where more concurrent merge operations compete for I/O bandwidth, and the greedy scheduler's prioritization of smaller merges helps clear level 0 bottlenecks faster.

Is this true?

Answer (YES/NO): NO